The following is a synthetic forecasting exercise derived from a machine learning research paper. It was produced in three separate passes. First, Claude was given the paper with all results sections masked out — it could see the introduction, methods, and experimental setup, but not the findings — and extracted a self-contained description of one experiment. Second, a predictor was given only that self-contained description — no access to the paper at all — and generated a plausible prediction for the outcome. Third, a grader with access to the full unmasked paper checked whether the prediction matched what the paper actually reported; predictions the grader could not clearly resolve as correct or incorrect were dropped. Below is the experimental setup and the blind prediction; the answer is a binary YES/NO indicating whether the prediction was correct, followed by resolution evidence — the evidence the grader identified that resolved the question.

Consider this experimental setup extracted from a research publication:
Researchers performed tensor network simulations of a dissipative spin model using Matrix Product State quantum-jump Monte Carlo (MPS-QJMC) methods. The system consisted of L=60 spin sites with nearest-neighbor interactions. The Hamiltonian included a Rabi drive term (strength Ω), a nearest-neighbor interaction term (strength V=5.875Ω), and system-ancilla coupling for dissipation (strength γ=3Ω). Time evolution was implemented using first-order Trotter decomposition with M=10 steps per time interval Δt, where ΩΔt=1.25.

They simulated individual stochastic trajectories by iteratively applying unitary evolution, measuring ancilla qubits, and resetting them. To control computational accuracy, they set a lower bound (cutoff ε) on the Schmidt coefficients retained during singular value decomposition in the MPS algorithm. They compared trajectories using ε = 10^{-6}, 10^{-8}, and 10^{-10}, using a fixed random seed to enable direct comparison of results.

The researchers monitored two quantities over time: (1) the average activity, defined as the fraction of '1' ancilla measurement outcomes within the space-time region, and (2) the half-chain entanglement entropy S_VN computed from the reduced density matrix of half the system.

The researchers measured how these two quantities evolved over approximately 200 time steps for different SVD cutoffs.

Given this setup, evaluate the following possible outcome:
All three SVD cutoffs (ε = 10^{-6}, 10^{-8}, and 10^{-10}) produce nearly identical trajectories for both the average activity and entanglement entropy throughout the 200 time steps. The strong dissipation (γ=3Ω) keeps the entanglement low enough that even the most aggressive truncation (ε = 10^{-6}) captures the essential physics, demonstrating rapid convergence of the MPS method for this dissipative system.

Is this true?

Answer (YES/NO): NO